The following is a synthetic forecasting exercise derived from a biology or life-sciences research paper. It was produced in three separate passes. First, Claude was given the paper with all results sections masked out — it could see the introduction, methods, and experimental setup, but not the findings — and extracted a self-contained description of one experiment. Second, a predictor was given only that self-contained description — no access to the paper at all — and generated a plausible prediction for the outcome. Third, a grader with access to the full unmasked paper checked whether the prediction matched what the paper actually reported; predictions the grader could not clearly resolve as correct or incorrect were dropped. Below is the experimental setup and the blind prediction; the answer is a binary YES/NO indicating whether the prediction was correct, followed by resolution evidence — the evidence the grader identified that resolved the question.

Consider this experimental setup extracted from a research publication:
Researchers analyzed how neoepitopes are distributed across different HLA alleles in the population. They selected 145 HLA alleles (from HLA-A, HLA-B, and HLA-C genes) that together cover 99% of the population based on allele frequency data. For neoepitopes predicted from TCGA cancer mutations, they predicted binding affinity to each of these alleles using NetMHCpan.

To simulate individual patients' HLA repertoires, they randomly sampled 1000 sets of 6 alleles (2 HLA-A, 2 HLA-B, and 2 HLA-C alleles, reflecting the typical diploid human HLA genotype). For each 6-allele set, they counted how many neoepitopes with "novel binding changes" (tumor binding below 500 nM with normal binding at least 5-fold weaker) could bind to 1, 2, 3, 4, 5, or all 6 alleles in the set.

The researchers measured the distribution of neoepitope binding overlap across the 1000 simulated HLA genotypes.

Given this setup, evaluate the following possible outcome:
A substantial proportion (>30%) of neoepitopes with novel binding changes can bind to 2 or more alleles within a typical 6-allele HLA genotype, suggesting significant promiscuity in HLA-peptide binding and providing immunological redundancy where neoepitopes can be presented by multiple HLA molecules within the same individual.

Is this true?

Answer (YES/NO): NO